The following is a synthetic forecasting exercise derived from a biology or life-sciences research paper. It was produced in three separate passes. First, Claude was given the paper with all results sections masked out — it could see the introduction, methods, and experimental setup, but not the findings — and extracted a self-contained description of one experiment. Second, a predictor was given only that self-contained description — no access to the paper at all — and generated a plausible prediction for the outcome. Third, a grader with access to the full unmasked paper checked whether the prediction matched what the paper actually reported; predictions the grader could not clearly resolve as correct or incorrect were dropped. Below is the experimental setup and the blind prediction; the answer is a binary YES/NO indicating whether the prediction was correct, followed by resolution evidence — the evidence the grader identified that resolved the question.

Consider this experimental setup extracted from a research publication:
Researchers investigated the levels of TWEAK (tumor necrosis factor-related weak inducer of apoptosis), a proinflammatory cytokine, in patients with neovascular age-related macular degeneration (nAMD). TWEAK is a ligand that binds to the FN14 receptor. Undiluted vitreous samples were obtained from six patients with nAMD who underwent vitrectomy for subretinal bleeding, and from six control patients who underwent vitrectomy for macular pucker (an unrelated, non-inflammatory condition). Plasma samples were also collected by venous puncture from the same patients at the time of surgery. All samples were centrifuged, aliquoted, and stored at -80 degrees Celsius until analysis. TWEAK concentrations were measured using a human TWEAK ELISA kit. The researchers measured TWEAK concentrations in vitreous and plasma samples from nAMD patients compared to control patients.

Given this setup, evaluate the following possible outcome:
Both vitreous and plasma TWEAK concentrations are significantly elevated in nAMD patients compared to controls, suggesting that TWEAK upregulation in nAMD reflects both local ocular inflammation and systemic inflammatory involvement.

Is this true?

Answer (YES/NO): NO